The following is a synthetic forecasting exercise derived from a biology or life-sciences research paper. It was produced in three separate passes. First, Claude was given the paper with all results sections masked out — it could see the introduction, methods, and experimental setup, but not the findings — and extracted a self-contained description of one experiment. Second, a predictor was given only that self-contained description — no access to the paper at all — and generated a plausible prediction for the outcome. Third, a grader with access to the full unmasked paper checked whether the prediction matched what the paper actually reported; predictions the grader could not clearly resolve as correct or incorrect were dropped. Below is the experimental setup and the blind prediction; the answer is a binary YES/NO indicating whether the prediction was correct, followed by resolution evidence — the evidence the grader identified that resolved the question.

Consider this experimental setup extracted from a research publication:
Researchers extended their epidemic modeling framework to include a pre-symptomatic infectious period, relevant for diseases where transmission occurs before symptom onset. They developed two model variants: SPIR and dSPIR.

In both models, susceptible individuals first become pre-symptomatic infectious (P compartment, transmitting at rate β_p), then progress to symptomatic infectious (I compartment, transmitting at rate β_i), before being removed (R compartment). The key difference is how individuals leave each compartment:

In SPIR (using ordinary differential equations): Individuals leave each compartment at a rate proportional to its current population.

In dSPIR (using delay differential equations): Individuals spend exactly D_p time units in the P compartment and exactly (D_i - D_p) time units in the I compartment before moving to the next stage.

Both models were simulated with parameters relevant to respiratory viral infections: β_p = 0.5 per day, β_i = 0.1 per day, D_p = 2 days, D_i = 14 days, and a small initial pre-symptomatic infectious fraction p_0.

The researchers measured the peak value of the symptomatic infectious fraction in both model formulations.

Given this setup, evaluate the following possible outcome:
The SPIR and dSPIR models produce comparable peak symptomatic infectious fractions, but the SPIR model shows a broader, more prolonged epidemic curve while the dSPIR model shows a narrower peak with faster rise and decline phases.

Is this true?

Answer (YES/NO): NO